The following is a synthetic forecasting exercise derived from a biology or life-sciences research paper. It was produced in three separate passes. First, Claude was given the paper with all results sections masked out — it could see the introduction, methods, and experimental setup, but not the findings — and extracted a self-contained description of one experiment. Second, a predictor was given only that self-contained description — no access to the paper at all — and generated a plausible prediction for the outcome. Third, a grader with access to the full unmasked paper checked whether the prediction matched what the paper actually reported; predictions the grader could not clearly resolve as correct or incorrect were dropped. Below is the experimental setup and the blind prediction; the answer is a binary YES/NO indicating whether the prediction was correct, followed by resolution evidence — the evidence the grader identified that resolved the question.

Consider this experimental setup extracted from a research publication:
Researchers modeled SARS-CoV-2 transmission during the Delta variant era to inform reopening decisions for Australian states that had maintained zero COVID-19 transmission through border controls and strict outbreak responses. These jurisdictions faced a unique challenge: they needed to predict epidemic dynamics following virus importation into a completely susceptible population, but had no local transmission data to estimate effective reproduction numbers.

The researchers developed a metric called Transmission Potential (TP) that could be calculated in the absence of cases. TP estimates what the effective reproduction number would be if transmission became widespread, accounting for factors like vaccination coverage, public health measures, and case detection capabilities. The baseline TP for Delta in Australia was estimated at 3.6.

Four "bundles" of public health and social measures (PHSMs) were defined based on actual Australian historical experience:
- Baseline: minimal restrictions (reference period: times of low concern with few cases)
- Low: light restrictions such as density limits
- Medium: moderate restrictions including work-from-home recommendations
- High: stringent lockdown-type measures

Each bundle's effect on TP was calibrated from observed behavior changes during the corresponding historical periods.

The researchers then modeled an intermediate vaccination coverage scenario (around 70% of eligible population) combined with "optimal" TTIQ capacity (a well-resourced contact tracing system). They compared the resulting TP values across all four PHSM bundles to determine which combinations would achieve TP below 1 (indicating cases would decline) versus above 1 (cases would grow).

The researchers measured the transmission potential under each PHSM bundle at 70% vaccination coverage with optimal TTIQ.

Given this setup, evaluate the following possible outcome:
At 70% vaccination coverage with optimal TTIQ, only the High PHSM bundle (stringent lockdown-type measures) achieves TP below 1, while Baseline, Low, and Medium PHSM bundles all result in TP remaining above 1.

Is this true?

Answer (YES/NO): NO